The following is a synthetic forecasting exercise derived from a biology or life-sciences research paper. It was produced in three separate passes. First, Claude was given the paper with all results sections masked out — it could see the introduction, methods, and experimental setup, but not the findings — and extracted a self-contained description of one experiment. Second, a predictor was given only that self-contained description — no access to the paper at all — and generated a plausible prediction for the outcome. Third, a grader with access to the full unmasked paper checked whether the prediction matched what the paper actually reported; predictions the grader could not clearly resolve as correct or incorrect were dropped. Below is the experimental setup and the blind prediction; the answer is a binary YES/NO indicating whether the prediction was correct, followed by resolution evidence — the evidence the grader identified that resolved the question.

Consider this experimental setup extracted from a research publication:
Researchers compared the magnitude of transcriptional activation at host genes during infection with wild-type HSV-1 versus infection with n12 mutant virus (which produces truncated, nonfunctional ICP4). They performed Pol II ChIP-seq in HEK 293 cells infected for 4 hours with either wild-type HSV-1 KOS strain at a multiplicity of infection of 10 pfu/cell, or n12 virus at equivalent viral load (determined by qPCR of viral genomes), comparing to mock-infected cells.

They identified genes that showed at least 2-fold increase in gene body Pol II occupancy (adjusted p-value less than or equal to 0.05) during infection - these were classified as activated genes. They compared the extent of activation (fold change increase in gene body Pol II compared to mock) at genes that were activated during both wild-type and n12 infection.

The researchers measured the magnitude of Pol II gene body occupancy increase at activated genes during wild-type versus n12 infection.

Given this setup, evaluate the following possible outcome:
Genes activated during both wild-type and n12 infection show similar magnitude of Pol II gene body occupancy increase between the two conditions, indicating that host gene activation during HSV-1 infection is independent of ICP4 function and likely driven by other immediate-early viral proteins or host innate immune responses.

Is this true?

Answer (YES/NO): NO